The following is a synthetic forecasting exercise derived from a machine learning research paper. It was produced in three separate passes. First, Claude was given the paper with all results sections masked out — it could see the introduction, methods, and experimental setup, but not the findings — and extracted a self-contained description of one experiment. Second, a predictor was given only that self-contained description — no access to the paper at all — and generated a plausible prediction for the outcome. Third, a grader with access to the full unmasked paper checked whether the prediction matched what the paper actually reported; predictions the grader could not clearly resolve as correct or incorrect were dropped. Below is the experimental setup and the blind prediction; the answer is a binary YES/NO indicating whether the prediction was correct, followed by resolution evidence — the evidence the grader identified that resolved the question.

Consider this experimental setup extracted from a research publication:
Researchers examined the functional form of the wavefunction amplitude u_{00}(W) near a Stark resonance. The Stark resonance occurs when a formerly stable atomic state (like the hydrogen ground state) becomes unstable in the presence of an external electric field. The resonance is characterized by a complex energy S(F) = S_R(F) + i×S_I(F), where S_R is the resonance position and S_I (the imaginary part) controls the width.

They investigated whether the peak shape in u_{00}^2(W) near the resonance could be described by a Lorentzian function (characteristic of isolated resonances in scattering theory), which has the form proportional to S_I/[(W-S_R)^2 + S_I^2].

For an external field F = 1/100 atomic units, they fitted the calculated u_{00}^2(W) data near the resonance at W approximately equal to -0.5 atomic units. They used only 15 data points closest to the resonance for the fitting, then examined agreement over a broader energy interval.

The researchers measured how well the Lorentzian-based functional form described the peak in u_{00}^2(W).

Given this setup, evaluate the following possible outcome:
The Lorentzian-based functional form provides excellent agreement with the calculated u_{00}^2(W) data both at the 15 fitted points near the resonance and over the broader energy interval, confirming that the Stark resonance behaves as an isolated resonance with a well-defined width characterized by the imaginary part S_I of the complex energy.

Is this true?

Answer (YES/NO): YES